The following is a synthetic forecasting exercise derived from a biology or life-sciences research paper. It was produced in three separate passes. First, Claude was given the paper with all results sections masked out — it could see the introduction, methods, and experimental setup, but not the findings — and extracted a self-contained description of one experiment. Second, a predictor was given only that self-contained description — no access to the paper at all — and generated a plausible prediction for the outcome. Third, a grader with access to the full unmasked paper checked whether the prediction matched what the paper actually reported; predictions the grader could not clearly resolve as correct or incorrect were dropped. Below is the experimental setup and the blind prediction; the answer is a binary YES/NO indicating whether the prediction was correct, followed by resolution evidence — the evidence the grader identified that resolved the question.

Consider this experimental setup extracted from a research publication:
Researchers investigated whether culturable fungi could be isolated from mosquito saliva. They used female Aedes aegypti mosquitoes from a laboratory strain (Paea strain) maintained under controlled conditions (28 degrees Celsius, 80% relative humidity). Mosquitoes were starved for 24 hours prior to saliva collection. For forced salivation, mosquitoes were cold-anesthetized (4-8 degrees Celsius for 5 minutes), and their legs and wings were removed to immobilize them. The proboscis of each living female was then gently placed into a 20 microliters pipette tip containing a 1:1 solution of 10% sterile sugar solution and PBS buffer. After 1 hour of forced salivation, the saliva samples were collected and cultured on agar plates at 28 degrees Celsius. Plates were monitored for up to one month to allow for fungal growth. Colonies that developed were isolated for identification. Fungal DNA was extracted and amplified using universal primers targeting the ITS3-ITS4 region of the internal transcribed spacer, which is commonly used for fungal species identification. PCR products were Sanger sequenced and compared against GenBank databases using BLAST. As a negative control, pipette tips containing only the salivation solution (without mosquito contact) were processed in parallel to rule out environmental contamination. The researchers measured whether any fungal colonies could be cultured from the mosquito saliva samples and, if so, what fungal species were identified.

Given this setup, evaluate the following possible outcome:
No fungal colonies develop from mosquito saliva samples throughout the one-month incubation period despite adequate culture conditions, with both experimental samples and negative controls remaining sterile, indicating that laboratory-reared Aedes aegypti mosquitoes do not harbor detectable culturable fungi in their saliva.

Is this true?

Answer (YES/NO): NO